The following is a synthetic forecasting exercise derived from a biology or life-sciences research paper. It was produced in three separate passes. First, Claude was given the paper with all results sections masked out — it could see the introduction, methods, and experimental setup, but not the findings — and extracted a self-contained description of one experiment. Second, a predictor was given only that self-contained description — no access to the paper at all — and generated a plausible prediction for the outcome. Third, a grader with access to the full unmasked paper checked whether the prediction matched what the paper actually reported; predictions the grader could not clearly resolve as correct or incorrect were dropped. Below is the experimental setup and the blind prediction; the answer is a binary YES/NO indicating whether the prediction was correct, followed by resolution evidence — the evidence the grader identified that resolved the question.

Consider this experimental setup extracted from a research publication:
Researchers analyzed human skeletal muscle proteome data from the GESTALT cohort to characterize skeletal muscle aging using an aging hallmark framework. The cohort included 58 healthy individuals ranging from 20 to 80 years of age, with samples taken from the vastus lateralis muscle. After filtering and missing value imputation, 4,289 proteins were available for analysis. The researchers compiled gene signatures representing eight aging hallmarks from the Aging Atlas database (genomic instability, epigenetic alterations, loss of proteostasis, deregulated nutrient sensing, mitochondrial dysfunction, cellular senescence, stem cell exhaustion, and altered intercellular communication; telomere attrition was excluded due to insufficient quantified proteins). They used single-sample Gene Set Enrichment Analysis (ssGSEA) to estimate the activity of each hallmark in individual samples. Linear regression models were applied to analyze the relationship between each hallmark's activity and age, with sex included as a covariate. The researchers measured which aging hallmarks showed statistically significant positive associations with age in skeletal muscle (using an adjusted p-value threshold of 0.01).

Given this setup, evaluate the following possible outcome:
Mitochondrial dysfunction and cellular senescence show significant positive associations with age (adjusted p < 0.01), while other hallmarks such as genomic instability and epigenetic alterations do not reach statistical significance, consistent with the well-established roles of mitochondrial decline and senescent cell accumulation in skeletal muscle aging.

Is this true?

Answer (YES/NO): NO